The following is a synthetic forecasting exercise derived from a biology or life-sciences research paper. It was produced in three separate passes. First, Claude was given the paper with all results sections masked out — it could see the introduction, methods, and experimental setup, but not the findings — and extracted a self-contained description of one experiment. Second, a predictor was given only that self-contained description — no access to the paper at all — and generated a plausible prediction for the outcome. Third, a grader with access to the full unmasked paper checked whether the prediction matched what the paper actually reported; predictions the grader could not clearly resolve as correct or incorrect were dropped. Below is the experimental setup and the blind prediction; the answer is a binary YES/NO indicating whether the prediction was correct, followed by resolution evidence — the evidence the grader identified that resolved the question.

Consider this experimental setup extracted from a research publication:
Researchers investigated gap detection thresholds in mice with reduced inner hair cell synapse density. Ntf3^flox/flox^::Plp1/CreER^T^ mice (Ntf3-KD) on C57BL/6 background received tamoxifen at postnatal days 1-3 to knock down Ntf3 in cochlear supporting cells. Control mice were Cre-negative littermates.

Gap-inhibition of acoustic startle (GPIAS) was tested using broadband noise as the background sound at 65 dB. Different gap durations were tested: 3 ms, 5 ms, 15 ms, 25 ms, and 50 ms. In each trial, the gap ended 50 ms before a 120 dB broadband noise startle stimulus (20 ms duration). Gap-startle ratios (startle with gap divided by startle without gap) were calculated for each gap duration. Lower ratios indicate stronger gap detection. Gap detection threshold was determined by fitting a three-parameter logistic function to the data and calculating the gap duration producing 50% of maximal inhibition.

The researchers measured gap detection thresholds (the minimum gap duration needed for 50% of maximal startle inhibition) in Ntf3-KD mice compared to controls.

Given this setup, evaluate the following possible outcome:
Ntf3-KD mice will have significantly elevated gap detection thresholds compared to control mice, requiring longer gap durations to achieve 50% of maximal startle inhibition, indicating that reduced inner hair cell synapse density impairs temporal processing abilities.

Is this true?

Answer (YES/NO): YES